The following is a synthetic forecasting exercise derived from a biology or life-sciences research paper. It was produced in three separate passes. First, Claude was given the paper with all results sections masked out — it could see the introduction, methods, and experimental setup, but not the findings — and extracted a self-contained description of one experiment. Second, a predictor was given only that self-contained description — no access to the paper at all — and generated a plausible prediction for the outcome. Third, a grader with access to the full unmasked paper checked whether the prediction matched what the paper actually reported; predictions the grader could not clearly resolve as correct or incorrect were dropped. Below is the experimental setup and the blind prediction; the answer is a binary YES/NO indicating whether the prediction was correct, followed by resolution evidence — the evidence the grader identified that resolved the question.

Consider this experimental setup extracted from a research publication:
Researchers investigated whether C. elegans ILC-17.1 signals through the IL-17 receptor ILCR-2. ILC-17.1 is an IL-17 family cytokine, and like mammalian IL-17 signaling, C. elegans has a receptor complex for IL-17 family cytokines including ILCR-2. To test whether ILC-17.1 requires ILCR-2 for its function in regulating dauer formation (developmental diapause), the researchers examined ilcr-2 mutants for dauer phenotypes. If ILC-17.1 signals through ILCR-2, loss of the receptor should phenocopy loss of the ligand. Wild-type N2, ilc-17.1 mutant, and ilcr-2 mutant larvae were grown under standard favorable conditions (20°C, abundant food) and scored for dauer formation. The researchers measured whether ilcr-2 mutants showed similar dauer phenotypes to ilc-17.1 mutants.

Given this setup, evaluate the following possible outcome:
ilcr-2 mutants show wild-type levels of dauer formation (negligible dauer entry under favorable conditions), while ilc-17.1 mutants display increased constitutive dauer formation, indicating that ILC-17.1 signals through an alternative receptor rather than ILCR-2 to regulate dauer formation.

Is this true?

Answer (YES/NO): NO